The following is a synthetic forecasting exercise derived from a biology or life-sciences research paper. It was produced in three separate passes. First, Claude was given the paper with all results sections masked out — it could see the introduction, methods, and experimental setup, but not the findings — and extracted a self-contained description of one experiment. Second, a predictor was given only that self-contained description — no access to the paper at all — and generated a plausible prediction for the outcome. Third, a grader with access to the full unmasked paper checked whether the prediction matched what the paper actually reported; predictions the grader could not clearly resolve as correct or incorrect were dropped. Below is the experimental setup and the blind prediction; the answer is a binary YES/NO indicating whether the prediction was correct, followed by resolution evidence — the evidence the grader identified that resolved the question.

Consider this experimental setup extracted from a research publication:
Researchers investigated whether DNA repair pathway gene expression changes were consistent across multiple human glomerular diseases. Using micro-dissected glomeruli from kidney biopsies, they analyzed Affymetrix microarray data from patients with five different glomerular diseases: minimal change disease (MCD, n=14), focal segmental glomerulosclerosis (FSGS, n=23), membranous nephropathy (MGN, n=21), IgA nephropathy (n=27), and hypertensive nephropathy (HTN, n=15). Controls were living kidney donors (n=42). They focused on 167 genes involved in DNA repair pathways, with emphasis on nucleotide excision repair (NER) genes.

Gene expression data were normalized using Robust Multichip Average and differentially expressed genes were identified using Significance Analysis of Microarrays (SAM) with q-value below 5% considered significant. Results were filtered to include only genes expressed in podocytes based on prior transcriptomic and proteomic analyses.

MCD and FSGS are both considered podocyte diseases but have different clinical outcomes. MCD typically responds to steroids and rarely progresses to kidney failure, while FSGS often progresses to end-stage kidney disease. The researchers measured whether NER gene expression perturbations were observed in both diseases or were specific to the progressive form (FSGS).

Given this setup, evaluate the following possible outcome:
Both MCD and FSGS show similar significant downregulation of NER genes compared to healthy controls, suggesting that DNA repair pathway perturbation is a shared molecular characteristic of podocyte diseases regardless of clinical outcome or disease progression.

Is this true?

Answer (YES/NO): NO